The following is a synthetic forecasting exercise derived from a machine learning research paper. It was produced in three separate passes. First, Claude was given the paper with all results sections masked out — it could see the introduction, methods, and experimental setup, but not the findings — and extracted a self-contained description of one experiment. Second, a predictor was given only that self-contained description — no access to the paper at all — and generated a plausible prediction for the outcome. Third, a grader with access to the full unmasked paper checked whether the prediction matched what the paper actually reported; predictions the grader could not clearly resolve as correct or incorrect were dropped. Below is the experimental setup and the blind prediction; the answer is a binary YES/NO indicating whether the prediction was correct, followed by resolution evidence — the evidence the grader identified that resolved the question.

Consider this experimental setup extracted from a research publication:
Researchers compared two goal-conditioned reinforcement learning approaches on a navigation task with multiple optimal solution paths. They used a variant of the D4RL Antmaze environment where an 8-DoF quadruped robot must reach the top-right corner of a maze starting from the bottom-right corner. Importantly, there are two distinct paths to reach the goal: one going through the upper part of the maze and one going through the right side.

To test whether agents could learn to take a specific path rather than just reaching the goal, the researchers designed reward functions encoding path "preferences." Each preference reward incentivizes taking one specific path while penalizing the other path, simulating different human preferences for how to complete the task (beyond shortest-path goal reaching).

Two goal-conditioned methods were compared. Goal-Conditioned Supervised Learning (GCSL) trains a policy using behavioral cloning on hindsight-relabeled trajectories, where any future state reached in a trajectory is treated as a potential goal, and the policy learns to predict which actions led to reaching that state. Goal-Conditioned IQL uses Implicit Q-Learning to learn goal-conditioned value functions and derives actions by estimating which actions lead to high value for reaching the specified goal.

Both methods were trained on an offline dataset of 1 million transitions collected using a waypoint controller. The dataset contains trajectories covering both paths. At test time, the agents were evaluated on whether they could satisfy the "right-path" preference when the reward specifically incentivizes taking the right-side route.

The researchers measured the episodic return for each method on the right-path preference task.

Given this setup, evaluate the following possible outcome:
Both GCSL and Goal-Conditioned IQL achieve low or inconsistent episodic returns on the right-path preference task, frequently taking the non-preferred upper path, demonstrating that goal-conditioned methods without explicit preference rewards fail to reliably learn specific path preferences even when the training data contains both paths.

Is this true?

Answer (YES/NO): YES